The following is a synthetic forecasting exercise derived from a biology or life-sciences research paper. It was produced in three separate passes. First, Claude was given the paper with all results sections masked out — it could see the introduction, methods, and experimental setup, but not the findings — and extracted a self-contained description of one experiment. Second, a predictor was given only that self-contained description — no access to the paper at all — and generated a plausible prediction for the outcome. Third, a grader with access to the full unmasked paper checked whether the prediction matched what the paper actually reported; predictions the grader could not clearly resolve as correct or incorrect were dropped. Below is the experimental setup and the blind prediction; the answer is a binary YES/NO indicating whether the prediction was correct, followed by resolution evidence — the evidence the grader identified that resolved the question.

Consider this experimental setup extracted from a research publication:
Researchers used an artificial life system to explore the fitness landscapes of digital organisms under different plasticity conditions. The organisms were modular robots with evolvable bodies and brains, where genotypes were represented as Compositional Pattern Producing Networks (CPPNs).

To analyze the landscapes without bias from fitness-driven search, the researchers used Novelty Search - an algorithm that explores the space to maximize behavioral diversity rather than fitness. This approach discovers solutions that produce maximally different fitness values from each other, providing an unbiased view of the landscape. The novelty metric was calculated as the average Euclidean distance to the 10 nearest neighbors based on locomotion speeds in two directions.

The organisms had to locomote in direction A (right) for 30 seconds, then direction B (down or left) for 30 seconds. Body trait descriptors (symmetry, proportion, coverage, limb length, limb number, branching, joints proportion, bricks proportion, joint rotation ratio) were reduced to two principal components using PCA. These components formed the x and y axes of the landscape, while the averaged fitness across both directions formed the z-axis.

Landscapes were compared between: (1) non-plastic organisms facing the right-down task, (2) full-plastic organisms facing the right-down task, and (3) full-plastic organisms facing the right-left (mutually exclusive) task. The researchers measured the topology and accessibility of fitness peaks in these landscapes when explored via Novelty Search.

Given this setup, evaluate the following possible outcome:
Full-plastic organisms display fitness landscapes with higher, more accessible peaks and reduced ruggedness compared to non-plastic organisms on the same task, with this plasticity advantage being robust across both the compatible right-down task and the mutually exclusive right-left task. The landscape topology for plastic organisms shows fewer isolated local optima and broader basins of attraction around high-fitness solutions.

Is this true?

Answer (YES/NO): NO